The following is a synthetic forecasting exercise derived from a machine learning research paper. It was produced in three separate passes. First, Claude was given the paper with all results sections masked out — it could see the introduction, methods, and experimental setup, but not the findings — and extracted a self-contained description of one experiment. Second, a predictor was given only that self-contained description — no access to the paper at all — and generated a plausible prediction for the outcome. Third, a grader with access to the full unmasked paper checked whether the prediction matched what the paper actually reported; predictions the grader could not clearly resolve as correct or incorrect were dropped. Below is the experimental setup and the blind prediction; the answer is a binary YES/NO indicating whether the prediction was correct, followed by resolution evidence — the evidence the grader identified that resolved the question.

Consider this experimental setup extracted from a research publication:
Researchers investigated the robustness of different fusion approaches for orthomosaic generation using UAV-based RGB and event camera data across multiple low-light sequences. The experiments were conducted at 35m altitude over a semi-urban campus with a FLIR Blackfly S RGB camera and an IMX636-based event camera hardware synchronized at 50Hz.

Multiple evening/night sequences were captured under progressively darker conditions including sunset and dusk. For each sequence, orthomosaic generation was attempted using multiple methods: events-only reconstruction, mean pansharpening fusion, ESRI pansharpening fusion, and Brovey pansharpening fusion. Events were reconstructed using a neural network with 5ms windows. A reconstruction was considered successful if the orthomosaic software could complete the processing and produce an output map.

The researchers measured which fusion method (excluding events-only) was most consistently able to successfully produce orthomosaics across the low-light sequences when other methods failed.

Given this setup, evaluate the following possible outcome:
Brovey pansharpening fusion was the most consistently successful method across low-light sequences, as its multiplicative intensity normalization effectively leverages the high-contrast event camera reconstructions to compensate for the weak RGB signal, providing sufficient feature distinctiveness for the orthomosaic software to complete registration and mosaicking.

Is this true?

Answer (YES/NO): NO